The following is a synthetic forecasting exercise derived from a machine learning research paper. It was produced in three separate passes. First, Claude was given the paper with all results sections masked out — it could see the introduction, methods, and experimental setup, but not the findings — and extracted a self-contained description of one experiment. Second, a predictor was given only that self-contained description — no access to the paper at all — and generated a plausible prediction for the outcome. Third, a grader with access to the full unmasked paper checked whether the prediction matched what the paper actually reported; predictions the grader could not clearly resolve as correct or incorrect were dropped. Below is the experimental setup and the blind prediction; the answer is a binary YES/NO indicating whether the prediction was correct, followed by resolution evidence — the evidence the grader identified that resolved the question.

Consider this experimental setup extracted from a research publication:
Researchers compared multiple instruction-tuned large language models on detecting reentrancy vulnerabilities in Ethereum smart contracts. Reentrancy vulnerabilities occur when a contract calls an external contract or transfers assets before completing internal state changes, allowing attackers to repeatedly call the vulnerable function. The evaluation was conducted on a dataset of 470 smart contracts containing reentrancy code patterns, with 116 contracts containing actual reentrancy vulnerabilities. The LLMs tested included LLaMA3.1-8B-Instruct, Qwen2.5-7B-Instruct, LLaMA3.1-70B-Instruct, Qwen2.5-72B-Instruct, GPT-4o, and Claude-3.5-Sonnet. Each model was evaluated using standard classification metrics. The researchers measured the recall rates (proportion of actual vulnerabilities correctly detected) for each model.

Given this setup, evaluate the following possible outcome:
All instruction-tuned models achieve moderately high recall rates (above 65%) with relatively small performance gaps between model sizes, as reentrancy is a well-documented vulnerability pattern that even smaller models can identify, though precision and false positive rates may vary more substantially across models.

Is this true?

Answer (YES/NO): YES